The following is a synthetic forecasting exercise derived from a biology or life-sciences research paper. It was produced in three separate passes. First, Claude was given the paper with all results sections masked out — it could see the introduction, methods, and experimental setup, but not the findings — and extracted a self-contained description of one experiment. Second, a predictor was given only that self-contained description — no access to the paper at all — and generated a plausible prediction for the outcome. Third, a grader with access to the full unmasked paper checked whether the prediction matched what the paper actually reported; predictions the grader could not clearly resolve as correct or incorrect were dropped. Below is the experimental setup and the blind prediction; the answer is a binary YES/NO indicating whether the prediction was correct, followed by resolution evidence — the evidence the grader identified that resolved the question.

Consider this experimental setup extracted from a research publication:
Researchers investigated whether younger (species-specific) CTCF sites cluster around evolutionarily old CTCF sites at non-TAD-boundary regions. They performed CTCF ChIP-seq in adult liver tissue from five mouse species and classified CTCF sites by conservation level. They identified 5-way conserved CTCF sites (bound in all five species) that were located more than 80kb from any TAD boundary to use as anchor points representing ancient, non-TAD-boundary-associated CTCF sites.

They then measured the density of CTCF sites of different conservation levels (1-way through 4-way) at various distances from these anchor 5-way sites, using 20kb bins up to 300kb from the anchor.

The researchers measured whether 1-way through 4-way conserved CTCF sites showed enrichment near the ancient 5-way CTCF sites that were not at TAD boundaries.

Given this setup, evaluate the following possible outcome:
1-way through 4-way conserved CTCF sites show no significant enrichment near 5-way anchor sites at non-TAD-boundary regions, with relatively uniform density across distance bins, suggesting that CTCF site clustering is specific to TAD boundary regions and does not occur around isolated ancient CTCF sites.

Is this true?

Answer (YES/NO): NO